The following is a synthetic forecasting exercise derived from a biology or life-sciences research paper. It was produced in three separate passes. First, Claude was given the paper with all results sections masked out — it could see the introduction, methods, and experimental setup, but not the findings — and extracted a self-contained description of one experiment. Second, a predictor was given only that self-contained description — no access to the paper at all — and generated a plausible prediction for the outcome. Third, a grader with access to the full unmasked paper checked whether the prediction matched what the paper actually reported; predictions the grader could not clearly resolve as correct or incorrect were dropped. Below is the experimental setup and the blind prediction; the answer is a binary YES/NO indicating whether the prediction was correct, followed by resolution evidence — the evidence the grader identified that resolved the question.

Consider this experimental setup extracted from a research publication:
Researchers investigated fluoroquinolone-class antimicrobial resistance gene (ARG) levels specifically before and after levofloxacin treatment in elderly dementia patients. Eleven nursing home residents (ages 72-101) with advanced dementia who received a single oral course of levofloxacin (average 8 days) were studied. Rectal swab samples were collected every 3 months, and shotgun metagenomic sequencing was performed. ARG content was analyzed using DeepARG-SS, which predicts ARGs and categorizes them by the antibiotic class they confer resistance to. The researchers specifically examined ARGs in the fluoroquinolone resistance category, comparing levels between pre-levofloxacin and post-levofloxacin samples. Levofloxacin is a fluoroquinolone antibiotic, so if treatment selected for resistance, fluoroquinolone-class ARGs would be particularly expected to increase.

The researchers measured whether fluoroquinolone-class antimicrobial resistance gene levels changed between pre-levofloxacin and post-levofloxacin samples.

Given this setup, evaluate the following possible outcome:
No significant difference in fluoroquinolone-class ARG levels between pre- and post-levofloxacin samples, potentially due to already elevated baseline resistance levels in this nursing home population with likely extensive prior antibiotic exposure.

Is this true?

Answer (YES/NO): YES